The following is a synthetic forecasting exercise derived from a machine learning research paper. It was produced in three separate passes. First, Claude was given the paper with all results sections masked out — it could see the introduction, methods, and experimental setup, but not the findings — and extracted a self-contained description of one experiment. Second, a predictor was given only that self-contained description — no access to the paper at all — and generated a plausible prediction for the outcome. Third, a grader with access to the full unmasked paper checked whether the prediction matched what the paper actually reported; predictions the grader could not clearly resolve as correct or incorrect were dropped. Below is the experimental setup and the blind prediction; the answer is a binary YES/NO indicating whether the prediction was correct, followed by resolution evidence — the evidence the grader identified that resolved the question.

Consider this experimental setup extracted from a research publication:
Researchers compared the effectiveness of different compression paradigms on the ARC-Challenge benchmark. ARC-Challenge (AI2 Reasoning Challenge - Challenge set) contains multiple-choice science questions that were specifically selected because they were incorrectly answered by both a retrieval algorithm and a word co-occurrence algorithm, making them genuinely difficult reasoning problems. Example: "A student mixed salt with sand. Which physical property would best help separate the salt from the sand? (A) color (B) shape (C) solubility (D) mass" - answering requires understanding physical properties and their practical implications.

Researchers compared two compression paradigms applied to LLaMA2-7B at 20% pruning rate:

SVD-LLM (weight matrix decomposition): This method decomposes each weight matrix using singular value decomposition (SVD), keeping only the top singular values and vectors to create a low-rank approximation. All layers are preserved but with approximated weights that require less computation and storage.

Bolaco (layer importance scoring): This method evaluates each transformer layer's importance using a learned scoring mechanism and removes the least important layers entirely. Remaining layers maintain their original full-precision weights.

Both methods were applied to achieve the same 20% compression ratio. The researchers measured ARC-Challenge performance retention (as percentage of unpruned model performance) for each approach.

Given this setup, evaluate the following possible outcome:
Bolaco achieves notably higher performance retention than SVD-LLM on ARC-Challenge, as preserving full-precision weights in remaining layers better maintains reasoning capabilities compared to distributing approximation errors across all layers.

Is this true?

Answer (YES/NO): YES